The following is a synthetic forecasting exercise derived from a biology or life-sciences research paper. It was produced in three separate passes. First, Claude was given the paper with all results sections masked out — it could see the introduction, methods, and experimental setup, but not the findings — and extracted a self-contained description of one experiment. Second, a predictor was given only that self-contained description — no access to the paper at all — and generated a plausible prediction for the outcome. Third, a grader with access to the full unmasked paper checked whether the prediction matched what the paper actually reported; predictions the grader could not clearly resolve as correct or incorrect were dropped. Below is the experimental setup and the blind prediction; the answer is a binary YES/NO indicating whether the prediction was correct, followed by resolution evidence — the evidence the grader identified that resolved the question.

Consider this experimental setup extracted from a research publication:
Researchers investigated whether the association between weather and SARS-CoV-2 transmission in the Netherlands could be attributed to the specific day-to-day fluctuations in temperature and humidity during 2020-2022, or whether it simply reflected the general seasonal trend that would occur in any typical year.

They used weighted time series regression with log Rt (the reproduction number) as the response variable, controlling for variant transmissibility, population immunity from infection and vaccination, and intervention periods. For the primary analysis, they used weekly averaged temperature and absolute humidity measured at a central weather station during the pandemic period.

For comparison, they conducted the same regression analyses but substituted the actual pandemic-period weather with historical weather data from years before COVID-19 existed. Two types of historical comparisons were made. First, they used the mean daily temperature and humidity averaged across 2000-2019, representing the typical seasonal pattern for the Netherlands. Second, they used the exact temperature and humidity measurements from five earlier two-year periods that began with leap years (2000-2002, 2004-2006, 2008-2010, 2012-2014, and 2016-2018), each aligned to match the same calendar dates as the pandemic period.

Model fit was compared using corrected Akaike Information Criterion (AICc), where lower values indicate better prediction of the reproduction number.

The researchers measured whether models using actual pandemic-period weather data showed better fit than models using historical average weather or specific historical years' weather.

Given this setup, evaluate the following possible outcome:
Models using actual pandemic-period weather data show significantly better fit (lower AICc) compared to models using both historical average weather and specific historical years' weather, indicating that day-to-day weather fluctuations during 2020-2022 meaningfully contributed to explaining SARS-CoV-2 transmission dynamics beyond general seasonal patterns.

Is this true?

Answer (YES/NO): YES